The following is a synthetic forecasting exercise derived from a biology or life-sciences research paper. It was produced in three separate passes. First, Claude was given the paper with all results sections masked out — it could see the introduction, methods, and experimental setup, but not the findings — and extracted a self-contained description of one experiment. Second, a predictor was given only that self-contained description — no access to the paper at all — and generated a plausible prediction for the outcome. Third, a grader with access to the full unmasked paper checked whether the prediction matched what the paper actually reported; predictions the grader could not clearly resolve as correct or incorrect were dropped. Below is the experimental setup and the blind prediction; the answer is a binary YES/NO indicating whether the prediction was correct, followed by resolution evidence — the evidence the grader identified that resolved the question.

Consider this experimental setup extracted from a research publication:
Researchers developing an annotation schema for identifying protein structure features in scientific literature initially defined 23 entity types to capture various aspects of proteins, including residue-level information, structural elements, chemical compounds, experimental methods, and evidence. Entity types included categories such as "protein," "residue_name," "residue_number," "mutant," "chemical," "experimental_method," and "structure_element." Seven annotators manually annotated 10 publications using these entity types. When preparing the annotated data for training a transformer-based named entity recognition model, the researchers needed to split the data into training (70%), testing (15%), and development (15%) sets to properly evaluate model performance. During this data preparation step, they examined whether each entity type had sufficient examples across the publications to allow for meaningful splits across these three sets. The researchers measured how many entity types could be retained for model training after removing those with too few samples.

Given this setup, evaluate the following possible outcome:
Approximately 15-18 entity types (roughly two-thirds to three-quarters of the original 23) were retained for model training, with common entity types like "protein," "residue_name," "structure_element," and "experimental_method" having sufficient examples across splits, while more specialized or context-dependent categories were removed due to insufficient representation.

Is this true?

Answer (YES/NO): NO